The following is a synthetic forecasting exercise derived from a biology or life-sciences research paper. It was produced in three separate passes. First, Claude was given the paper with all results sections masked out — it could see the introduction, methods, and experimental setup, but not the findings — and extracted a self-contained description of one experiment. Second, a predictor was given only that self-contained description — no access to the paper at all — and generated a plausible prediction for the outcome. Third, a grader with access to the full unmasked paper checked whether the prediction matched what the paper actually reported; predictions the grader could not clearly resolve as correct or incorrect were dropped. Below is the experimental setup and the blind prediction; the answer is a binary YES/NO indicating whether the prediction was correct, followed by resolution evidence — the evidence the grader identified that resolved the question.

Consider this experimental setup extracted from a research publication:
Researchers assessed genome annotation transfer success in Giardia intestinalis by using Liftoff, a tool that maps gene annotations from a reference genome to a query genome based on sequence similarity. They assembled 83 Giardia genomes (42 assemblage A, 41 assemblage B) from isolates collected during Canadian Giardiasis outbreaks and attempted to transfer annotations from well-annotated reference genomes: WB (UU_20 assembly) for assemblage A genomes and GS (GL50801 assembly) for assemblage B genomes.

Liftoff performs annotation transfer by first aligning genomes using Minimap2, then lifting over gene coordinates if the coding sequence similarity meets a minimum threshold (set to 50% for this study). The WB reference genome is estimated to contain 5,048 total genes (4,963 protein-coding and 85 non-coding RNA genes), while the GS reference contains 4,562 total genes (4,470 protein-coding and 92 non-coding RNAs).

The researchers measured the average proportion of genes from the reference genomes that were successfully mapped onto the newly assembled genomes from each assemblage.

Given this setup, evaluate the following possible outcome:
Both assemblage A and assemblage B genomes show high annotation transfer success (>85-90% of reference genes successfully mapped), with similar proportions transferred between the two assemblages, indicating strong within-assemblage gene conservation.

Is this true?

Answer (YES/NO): YES